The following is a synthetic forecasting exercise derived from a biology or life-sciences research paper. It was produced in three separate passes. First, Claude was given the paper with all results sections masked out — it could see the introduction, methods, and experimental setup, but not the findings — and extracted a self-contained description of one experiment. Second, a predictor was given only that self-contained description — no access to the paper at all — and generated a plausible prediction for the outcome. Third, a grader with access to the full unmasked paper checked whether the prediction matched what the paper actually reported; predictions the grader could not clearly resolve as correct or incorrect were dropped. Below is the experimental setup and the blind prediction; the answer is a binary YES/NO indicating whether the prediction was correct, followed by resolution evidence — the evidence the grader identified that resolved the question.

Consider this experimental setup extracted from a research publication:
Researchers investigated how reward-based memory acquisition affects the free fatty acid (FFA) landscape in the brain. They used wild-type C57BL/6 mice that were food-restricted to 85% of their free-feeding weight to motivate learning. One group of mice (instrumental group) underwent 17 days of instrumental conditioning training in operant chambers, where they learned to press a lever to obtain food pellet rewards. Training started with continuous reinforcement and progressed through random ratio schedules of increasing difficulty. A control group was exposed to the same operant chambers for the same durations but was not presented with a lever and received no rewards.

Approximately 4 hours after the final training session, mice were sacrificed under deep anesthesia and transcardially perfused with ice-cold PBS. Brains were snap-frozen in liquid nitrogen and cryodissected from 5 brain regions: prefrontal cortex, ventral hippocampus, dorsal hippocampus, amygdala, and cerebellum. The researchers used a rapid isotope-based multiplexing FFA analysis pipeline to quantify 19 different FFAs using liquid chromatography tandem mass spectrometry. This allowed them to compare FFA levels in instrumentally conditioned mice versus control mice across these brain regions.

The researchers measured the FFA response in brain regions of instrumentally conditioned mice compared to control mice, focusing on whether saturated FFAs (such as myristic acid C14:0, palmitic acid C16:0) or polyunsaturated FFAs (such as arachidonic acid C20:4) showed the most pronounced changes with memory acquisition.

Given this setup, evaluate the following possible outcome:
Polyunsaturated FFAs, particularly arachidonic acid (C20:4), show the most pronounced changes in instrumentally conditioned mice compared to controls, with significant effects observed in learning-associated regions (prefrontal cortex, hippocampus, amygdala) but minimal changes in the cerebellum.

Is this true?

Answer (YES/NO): NO